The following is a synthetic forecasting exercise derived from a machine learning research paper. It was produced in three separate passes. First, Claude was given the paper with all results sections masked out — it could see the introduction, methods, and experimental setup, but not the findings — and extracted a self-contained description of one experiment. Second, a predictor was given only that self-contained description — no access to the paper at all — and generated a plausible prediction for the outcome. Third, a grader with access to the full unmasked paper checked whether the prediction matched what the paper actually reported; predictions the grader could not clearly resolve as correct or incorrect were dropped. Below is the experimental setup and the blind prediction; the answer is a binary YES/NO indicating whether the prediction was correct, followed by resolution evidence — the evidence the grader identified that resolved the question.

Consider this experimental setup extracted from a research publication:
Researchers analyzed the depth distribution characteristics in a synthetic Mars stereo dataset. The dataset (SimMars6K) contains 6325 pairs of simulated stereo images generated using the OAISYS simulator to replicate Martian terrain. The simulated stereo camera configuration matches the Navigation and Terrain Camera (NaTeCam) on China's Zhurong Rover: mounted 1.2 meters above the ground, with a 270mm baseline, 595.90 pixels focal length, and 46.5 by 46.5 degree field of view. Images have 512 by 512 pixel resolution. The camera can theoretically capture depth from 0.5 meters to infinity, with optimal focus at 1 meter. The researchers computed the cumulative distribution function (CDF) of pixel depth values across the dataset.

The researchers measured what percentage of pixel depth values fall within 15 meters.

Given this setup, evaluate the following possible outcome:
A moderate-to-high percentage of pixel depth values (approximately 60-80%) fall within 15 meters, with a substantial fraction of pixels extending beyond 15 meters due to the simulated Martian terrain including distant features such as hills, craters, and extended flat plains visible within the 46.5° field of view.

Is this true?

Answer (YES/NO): NO